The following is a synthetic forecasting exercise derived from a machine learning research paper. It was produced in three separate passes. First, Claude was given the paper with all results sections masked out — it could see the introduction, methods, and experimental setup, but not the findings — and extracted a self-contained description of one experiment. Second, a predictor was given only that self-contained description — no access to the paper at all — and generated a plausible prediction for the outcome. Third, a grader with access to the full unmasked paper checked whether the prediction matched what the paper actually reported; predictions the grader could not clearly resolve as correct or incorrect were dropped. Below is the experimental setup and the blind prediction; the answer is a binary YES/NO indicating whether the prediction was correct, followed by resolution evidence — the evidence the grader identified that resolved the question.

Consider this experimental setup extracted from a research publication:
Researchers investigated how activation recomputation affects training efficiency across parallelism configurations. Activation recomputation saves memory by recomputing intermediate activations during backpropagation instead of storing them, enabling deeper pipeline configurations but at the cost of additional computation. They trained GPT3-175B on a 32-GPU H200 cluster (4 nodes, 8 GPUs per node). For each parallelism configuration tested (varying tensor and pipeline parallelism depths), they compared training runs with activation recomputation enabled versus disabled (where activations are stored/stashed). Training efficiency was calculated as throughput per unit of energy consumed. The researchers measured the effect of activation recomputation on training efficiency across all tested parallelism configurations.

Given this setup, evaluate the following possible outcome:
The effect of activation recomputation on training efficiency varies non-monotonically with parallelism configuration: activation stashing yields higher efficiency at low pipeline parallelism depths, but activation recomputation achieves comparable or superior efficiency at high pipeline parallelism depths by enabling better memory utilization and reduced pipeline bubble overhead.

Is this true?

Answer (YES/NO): NO